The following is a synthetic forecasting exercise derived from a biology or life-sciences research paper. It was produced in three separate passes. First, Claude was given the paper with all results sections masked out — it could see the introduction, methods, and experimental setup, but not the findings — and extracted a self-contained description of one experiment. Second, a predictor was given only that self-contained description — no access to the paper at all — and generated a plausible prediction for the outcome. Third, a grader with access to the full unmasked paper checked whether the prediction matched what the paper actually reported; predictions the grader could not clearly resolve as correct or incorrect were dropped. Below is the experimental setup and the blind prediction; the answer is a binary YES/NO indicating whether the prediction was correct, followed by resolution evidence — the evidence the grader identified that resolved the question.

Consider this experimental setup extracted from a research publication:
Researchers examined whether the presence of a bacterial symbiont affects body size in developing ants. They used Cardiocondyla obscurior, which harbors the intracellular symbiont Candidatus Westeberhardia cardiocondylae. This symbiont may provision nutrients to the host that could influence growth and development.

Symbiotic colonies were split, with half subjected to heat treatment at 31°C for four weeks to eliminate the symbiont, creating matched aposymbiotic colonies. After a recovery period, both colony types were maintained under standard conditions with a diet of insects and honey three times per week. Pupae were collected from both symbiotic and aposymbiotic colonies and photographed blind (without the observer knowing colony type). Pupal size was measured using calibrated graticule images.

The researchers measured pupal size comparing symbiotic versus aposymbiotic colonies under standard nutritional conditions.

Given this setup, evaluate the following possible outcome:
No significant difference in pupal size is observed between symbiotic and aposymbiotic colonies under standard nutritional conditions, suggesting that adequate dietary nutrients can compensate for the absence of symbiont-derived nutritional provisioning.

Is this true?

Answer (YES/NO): NO